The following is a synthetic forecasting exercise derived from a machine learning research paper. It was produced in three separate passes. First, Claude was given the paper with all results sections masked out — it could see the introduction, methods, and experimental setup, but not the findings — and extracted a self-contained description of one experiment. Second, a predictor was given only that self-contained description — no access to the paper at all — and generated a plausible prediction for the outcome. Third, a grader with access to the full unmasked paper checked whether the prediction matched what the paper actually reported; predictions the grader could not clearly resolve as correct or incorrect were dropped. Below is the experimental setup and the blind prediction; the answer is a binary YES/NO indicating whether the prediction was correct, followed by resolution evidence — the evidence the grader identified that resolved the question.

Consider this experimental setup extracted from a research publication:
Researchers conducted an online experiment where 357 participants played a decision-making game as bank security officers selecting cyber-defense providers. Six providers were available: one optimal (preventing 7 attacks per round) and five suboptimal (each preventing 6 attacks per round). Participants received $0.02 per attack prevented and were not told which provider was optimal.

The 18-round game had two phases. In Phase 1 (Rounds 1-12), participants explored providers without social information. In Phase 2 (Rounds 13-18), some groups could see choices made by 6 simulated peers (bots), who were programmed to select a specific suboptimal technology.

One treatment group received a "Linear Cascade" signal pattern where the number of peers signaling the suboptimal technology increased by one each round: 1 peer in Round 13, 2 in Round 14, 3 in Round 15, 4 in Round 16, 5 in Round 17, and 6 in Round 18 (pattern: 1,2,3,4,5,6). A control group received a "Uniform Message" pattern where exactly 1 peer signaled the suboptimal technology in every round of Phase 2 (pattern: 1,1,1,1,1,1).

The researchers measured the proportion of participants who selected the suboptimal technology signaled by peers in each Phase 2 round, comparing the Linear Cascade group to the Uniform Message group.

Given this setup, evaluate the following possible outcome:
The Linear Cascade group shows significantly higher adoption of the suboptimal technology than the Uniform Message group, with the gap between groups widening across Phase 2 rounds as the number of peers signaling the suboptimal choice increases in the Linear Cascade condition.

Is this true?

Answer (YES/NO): NO